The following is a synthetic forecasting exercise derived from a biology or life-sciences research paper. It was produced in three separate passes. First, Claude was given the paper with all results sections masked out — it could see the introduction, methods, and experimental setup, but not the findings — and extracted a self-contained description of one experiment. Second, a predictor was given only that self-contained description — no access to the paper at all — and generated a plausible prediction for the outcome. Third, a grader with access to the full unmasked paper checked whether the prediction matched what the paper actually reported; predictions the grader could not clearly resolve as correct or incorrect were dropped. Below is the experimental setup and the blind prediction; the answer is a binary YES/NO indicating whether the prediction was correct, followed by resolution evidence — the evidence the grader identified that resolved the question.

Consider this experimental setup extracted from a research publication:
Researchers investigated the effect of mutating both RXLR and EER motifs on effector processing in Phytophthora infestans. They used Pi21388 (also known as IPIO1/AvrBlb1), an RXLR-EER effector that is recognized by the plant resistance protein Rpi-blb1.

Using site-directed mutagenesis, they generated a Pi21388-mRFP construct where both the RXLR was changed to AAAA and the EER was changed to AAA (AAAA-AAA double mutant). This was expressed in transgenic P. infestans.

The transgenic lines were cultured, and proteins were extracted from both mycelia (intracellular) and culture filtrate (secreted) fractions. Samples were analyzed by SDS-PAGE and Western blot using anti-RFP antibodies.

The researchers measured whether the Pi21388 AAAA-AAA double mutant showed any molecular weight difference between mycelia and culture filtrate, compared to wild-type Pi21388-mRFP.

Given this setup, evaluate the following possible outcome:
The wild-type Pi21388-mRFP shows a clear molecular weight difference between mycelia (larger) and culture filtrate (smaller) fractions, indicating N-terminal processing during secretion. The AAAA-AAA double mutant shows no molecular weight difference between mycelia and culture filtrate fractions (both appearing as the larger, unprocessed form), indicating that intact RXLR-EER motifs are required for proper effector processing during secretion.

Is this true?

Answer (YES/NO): NO